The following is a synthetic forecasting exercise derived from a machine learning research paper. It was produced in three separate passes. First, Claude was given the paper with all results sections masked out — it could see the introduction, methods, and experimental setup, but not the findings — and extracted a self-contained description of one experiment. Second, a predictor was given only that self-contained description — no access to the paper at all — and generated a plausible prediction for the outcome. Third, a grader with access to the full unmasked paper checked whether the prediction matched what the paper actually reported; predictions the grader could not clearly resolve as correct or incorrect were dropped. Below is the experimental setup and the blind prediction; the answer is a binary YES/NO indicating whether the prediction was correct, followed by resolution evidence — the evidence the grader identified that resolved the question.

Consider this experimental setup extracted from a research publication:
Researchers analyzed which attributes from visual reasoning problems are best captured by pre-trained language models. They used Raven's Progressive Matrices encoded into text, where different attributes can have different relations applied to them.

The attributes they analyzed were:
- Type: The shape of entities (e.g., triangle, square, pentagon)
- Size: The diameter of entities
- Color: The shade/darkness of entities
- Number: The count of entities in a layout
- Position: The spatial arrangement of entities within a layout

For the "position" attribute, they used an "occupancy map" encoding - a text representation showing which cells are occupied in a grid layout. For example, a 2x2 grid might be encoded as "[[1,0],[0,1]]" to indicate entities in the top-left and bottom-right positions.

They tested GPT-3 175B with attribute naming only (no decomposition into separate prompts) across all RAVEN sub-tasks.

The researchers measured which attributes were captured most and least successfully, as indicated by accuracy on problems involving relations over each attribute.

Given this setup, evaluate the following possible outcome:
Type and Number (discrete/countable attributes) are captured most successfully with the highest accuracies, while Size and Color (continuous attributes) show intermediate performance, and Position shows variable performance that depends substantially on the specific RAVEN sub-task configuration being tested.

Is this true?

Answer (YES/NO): NO